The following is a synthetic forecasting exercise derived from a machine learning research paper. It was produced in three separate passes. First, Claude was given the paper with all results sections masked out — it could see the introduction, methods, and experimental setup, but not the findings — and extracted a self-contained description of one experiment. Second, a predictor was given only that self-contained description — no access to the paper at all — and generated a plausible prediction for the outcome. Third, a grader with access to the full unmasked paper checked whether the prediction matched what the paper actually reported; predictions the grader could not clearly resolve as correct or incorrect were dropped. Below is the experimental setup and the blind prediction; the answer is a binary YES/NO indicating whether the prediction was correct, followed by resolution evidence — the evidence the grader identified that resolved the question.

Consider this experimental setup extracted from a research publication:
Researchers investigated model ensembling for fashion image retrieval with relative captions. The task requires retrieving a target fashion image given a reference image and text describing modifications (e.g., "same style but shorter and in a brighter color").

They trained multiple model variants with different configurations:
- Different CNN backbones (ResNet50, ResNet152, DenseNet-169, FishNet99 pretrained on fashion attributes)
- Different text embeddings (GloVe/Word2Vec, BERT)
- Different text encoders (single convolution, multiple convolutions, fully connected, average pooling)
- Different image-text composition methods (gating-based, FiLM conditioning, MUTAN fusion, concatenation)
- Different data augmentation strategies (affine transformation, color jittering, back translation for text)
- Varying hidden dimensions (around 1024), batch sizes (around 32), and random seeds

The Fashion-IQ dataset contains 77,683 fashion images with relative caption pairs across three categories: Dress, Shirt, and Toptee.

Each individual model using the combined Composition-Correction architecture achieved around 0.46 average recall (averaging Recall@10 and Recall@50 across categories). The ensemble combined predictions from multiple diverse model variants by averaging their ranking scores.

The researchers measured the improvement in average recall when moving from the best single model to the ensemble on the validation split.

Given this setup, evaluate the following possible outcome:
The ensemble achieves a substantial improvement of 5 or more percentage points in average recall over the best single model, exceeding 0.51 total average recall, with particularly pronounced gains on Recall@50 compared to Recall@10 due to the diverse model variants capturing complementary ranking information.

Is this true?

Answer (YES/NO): NO